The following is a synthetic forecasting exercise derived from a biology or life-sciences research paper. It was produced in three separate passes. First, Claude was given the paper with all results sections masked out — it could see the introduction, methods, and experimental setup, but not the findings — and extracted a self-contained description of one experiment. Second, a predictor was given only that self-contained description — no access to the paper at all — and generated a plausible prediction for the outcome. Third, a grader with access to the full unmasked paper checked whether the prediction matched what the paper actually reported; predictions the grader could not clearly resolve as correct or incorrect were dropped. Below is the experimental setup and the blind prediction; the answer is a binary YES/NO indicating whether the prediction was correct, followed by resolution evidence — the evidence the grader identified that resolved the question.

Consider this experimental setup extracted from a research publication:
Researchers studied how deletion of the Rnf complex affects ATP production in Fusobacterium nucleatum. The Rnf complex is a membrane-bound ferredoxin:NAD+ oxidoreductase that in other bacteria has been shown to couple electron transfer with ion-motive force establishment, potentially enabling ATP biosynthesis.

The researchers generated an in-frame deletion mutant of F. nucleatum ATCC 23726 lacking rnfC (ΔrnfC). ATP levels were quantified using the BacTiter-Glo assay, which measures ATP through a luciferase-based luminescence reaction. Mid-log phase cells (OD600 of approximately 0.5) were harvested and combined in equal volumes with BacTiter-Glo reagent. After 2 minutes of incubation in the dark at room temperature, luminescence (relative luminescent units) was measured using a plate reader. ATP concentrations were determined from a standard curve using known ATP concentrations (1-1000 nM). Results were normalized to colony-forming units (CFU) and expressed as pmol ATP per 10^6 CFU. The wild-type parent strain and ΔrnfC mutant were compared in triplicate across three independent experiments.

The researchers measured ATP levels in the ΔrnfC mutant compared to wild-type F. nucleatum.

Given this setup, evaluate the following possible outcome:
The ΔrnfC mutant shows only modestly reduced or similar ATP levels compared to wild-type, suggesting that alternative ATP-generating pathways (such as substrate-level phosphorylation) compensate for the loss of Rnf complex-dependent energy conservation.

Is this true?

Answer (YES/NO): NO